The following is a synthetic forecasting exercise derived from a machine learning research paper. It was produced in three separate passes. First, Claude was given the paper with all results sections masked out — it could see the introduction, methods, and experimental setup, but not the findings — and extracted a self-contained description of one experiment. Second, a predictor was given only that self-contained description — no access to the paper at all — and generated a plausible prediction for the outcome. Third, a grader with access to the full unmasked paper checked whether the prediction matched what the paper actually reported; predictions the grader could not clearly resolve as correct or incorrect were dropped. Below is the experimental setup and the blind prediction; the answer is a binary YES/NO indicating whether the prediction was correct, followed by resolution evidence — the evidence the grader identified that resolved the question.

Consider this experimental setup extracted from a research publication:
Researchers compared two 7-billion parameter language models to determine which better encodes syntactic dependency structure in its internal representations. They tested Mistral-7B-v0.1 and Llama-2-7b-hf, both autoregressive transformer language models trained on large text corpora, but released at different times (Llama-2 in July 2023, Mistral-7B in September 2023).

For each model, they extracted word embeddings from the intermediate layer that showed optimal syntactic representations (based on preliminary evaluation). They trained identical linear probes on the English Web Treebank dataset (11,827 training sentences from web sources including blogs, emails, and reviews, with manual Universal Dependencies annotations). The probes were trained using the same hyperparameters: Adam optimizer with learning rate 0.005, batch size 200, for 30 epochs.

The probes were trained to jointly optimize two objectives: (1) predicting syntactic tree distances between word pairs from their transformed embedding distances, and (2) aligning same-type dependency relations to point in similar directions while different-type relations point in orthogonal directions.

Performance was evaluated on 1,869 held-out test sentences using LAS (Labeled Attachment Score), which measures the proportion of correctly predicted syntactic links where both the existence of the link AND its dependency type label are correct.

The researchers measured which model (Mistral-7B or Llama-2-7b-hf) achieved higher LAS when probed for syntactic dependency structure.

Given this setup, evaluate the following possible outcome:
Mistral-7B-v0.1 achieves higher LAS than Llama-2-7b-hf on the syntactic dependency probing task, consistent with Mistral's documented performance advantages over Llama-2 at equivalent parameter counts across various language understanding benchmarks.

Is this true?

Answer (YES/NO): NO